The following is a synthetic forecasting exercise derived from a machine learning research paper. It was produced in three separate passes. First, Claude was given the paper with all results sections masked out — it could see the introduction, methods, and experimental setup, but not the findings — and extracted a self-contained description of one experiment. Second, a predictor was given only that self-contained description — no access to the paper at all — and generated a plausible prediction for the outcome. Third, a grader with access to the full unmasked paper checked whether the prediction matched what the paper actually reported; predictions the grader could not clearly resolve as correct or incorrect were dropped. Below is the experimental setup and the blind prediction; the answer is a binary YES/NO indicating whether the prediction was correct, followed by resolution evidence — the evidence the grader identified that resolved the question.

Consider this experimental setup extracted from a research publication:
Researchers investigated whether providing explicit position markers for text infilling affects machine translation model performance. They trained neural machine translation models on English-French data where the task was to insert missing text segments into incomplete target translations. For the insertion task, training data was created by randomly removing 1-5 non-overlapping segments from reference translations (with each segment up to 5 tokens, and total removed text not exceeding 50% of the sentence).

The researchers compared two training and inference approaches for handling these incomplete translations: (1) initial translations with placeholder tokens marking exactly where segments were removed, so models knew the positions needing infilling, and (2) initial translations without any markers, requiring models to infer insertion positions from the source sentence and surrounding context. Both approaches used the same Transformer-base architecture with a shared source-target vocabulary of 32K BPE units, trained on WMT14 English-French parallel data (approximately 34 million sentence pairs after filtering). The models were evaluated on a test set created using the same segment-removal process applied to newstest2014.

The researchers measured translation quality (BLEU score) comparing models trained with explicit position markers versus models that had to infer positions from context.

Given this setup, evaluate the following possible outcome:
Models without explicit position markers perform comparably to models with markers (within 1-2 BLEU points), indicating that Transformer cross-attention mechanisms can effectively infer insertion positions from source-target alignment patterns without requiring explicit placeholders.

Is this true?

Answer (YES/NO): NO